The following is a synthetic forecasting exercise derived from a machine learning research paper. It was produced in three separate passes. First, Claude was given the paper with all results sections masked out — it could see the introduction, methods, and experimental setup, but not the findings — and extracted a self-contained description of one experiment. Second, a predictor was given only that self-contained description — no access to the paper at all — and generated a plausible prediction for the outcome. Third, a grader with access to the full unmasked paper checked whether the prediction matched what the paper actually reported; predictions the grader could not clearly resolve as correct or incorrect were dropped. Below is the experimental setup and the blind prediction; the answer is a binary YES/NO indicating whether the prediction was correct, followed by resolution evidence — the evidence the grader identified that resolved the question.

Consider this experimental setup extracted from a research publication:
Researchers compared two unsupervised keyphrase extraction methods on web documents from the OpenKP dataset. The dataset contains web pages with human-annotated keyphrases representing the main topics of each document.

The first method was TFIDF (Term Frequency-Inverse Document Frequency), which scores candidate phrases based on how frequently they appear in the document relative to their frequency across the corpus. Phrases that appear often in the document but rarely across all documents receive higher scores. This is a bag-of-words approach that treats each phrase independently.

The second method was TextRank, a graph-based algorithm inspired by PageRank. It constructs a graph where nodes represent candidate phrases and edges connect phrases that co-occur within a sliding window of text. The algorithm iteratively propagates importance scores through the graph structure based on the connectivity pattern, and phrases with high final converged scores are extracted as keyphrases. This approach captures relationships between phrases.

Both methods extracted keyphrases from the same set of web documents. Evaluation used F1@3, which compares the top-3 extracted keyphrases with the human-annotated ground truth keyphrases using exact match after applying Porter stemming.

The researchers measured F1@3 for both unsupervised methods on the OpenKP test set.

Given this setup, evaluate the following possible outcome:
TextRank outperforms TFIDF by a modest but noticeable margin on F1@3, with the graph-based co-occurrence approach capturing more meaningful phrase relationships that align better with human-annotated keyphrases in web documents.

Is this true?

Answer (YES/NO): NO